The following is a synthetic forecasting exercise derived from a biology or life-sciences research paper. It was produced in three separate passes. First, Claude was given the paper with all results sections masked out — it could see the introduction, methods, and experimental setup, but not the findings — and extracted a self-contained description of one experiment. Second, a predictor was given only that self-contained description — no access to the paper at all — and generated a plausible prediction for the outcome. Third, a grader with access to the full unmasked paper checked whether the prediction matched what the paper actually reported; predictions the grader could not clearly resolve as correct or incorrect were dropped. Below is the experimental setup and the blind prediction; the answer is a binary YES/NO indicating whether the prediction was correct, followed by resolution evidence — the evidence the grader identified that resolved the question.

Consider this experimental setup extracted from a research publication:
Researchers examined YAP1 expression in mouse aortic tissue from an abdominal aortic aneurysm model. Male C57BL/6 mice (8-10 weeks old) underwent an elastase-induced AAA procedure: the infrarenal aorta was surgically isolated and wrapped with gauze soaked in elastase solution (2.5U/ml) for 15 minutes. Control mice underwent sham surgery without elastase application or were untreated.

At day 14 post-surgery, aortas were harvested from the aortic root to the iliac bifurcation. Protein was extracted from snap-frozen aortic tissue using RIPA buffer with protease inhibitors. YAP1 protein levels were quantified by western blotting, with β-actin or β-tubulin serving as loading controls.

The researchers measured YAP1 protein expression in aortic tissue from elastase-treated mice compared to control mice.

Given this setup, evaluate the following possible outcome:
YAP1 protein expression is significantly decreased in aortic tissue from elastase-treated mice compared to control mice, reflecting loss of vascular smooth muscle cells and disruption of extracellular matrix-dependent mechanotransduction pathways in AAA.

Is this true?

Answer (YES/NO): NO